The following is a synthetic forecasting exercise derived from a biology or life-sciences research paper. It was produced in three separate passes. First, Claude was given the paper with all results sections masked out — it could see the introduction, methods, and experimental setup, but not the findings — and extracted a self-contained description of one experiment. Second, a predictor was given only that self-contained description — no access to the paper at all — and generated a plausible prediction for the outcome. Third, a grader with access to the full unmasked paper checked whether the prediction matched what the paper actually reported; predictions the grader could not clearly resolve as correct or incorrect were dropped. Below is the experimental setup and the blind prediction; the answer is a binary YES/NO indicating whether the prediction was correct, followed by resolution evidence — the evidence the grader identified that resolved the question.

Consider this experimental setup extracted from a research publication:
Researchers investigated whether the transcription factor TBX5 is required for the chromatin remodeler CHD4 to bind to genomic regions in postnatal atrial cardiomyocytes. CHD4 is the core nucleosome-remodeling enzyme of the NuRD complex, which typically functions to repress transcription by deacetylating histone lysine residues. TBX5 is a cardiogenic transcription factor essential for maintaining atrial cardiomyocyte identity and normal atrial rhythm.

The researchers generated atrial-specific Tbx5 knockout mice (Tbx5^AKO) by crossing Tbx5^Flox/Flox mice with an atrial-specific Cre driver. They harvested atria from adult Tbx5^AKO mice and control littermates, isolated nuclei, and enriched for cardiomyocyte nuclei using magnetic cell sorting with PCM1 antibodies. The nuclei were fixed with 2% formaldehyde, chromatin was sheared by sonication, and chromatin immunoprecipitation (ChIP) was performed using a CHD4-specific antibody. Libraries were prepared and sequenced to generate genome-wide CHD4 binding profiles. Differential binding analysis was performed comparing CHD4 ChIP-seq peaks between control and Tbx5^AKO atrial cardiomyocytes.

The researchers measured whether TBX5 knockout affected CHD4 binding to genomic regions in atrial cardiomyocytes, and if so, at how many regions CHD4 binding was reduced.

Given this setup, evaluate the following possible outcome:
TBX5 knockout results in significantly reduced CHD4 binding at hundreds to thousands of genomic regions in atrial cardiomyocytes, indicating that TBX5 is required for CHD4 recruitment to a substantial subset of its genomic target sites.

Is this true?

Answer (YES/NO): NO